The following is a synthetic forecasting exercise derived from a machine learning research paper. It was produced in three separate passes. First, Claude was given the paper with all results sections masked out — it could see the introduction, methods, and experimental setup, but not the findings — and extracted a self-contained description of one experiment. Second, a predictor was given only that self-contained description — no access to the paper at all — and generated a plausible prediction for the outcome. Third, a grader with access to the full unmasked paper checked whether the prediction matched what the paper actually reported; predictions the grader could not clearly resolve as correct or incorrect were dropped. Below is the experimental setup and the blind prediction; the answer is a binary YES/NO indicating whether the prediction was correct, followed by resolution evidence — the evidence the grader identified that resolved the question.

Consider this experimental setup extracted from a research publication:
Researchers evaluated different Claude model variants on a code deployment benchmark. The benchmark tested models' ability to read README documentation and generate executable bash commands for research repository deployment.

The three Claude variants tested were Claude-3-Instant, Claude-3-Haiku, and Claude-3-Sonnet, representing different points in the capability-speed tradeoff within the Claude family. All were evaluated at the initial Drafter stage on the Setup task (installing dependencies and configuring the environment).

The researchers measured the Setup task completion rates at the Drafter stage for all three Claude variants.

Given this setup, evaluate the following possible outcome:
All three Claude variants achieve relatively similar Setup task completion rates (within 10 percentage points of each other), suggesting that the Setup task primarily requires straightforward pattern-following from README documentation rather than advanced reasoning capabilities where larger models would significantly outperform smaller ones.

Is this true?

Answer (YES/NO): YES